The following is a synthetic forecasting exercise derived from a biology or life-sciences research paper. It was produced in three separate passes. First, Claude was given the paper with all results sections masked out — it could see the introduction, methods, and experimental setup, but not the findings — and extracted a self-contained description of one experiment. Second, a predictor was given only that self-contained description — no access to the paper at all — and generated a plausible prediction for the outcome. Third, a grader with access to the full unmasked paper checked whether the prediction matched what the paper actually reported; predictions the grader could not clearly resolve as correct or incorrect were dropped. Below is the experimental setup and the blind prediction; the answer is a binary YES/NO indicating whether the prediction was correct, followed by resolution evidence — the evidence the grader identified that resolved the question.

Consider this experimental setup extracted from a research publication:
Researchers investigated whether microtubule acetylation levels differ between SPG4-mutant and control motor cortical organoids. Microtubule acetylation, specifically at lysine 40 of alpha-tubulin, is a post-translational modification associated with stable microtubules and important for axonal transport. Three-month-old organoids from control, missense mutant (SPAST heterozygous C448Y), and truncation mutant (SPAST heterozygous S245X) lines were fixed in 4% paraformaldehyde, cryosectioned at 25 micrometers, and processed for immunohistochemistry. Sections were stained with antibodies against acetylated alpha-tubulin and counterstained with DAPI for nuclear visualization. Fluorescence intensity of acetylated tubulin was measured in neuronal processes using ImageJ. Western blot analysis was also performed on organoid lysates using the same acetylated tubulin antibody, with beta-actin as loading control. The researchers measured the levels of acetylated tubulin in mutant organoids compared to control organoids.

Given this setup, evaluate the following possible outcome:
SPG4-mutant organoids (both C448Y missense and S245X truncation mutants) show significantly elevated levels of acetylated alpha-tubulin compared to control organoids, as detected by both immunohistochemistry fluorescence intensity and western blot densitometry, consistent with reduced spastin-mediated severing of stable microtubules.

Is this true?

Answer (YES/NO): NO